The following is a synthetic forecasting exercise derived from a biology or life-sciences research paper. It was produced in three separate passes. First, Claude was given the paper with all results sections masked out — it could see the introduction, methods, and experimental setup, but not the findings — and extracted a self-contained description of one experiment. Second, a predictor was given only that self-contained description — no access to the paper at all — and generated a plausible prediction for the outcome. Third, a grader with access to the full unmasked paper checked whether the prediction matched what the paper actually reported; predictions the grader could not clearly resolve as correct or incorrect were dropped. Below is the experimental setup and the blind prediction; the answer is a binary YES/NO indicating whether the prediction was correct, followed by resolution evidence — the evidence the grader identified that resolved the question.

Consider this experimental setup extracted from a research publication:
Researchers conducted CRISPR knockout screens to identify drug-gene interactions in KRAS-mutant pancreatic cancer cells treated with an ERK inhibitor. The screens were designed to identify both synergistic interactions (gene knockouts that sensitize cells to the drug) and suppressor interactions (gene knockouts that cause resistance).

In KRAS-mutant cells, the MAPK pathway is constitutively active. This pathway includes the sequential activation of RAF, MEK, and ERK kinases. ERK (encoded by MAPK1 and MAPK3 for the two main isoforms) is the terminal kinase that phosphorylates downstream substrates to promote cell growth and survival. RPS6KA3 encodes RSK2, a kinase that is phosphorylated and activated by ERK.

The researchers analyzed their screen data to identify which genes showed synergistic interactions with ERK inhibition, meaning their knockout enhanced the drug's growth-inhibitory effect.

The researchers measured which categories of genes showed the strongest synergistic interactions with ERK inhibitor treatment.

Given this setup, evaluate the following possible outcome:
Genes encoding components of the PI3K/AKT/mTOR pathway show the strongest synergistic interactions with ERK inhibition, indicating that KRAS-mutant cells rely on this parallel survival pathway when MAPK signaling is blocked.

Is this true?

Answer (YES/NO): NO